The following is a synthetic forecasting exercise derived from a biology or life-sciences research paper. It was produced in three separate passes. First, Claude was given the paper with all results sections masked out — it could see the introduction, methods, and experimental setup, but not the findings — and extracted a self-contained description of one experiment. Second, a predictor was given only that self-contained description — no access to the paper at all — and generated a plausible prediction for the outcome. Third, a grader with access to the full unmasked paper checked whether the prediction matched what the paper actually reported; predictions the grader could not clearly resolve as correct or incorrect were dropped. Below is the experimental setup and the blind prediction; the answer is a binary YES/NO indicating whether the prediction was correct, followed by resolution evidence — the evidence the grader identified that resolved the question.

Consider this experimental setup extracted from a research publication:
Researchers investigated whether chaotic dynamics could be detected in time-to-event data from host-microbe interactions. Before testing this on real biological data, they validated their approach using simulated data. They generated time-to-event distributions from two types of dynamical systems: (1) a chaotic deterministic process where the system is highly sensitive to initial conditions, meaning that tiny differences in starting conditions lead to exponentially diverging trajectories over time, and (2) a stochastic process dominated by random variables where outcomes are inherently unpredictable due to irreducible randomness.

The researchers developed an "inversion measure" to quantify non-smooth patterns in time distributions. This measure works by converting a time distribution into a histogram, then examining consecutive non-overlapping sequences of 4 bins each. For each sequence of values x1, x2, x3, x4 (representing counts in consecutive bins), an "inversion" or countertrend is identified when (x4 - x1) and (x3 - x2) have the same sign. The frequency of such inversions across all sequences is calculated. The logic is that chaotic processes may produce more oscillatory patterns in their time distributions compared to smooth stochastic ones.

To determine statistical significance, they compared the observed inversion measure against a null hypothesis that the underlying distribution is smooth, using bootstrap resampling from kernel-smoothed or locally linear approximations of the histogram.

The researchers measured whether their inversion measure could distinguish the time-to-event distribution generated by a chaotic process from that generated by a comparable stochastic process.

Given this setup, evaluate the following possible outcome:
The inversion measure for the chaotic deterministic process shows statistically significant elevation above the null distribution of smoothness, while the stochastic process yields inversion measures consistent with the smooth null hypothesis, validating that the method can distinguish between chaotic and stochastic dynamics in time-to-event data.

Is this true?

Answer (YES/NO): YES